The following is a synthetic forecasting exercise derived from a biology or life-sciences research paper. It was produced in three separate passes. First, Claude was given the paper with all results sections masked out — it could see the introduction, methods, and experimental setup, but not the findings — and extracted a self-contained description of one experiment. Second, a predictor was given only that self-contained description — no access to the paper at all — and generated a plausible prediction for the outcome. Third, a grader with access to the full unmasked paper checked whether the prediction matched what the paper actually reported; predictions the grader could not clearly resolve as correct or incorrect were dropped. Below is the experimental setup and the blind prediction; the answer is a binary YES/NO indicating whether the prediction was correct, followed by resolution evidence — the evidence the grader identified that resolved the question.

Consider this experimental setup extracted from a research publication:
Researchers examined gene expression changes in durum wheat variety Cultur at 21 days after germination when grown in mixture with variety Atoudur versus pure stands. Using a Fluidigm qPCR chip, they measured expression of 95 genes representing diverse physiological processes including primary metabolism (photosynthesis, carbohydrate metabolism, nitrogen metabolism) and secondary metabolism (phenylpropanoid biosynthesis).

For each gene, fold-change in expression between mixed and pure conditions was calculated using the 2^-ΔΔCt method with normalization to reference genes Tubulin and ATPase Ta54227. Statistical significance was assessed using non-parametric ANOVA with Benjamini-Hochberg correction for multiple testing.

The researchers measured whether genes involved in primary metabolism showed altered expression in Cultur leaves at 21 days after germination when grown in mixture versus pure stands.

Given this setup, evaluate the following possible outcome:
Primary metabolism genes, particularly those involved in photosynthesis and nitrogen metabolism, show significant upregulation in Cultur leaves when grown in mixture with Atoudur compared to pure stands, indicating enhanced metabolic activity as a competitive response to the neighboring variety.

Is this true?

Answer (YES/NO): NO